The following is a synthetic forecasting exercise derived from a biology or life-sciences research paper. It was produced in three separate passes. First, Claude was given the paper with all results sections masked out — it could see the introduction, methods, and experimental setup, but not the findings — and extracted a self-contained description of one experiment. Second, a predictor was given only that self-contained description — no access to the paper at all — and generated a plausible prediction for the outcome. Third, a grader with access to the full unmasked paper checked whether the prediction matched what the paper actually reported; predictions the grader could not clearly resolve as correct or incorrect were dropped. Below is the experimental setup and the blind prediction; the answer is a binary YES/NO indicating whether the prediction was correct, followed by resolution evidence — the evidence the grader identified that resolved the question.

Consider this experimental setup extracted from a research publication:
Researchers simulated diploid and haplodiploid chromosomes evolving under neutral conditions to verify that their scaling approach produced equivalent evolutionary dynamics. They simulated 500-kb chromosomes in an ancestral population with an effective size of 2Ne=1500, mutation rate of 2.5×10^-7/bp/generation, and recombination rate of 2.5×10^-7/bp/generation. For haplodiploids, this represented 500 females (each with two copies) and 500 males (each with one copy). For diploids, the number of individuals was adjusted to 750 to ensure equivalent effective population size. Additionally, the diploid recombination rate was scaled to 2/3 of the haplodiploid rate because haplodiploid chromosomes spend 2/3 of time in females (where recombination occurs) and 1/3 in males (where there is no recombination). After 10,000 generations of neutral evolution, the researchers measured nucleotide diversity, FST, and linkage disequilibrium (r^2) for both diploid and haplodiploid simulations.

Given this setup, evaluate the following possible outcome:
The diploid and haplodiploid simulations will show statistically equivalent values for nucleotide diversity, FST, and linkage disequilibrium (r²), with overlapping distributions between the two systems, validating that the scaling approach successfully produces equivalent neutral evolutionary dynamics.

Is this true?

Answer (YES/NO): YES